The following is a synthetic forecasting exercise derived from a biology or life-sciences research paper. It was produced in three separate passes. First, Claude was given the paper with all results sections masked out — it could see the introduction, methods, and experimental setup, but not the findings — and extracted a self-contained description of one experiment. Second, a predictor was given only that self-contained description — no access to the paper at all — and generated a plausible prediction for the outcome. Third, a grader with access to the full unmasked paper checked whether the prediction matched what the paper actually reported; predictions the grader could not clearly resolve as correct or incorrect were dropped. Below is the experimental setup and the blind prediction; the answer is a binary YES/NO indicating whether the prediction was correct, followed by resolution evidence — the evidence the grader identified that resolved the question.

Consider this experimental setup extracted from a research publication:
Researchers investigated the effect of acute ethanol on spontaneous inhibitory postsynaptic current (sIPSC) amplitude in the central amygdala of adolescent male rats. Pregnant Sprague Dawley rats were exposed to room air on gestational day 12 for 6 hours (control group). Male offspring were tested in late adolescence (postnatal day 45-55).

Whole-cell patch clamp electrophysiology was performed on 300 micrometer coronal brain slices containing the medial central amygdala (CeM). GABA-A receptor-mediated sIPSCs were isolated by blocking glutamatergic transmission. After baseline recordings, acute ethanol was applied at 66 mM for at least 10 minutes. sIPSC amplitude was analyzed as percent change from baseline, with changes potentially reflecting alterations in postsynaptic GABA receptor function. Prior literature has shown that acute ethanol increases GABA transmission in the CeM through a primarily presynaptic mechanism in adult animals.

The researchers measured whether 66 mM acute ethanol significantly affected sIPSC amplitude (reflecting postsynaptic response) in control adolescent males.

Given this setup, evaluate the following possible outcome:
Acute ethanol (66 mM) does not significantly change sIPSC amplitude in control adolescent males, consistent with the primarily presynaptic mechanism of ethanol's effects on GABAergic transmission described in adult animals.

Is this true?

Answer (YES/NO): YES